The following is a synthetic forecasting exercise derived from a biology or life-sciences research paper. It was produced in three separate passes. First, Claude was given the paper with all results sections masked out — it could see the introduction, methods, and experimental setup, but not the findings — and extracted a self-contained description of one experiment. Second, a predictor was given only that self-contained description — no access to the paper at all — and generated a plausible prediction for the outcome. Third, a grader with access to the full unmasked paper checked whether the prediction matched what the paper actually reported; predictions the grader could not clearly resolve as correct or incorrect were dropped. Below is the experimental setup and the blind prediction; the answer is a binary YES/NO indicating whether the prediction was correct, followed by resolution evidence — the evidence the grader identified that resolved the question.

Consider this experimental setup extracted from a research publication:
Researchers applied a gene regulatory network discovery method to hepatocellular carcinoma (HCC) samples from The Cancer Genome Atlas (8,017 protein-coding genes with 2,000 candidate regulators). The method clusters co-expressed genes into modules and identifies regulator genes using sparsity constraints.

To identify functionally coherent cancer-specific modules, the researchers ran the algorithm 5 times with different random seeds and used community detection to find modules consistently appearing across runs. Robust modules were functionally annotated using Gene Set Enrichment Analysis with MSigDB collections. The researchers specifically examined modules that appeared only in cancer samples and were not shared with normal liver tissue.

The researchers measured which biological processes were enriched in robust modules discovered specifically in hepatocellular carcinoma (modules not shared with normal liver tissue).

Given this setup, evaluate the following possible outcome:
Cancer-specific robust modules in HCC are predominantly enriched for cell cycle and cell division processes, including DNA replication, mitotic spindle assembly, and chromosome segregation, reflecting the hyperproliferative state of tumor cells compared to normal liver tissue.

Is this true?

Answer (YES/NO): NO